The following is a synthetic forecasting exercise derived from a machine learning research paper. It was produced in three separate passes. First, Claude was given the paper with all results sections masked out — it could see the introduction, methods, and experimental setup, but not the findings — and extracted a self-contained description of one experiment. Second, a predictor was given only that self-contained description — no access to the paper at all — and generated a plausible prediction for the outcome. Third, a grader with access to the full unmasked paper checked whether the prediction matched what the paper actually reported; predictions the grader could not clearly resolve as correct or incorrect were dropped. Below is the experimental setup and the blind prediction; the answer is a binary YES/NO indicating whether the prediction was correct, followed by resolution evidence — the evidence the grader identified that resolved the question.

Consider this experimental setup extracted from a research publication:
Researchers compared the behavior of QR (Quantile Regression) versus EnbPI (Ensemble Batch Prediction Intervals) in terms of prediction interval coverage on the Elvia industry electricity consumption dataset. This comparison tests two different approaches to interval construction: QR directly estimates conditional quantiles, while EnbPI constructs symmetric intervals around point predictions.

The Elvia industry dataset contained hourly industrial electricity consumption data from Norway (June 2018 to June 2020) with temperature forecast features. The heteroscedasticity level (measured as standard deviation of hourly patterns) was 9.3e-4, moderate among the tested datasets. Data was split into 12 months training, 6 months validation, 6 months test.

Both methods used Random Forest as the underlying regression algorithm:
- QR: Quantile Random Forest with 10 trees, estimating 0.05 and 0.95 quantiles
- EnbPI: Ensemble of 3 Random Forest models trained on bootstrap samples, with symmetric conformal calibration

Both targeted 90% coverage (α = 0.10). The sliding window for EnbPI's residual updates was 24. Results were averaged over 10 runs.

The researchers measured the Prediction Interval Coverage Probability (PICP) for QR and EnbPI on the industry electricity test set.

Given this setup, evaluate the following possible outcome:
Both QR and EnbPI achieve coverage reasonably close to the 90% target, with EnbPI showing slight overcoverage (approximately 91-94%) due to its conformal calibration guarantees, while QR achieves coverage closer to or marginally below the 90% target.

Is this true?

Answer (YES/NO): NO